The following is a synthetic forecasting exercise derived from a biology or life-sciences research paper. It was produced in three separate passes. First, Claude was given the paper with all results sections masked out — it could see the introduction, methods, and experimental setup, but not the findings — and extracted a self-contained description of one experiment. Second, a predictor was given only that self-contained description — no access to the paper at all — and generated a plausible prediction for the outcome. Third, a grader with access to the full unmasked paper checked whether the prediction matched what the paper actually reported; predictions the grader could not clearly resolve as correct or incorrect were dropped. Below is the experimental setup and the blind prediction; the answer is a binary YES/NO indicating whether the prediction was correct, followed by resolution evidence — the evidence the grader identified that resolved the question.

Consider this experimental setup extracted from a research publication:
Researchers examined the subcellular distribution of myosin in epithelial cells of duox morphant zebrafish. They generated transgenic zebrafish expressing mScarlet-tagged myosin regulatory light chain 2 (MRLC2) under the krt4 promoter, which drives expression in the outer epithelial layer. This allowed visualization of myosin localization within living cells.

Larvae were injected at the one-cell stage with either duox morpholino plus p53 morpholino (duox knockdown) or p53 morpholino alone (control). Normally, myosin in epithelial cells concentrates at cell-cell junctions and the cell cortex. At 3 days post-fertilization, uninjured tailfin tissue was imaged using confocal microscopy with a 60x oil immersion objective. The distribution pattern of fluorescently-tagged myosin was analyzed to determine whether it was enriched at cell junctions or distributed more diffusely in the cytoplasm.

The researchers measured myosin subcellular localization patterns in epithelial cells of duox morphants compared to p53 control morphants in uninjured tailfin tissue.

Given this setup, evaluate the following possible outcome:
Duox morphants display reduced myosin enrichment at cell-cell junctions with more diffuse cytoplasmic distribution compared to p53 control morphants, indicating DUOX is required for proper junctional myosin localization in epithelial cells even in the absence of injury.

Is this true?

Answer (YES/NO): YES